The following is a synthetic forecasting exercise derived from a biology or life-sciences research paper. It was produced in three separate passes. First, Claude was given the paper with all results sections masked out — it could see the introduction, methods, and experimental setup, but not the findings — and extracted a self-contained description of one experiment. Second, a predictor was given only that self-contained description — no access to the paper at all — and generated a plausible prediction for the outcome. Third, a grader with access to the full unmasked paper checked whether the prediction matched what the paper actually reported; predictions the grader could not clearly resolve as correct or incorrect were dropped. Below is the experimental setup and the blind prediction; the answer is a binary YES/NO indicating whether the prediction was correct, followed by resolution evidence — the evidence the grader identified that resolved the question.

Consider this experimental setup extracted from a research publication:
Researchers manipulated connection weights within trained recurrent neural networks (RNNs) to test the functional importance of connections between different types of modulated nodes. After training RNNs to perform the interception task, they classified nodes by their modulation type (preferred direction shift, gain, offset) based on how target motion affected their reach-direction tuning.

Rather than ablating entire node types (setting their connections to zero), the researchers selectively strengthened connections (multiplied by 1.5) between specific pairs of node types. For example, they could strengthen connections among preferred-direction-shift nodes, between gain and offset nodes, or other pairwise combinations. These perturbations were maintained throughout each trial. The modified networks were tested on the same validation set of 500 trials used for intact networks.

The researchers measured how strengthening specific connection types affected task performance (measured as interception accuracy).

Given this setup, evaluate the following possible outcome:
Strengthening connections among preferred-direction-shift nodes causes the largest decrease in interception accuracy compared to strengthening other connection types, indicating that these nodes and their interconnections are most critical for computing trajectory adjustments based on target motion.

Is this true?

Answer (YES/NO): NO